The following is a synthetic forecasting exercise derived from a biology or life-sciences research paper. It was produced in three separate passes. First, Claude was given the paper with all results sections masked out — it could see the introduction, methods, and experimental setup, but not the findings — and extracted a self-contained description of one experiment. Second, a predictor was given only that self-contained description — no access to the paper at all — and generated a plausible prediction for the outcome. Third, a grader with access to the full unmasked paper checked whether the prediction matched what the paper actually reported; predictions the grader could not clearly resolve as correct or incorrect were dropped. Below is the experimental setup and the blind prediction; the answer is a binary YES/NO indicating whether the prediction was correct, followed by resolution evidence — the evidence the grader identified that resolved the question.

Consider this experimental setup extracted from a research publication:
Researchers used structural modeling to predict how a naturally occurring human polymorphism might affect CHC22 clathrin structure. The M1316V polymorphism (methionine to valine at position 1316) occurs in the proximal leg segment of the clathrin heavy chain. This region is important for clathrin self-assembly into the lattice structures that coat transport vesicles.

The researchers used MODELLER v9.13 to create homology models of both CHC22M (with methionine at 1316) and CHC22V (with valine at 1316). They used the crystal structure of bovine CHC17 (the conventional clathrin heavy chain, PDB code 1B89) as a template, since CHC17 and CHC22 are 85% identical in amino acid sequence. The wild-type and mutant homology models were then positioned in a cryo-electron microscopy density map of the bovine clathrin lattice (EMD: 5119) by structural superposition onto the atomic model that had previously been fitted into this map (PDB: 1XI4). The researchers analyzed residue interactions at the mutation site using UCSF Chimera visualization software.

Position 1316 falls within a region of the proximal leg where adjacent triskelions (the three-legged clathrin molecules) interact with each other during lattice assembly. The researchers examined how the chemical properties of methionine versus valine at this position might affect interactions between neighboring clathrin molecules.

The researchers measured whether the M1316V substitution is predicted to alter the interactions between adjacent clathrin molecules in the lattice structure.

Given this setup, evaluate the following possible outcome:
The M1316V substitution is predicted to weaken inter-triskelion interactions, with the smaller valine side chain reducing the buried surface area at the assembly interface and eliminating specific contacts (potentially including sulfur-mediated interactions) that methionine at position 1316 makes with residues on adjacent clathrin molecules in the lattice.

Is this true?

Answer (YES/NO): YES